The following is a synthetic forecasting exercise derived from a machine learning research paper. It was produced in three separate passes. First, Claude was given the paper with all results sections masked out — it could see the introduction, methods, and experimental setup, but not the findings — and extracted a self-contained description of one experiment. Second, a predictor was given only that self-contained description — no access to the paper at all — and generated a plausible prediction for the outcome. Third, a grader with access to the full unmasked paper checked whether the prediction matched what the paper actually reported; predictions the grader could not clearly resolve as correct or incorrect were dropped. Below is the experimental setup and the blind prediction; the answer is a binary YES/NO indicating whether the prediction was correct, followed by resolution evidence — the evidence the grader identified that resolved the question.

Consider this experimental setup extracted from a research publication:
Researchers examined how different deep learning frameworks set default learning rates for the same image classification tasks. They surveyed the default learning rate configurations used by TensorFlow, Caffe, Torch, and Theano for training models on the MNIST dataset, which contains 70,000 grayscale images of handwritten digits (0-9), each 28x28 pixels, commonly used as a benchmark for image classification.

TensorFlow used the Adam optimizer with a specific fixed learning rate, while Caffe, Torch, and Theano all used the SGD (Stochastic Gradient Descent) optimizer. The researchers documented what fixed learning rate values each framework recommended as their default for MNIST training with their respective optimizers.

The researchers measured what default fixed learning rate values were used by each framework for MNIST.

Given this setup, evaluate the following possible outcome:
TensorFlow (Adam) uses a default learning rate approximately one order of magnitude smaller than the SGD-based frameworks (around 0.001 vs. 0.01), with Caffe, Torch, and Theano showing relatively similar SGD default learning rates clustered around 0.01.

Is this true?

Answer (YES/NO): NO